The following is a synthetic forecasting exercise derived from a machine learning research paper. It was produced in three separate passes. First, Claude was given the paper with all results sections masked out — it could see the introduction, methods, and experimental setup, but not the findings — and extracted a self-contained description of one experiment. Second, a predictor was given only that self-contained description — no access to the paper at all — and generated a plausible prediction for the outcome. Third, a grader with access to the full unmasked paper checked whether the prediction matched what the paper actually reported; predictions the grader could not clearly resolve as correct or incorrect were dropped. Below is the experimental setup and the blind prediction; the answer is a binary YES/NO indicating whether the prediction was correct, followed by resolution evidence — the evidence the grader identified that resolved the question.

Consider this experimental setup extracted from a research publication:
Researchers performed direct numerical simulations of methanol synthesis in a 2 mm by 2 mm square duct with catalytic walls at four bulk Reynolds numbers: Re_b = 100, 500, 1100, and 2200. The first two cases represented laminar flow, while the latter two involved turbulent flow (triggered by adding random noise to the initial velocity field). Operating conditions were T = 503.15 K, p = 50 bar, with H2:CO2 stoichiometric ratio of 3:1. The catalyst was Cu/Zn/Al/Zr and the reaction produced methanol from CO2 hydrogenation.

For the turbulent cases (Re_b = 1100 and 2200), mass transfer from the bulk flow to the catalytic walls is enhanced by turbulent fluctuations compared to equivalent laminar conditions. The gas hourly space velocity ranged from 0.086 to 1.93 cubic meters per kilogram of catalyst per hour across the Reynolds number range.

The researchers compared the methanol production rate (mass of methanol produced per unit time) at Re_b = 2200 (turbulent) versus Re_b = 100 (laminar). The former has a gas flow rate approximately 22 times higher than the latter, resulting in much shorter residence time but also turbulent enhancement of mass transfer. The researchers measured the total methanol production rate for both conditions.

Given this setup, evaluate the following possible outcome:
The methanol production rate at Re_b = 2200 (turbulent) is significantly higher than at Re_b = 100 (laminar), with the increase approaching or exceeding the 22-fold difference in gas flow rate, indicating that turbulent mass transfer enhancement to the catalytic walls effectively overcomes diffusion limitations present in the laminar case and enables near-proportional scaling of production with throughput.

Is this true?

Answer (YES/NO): NO